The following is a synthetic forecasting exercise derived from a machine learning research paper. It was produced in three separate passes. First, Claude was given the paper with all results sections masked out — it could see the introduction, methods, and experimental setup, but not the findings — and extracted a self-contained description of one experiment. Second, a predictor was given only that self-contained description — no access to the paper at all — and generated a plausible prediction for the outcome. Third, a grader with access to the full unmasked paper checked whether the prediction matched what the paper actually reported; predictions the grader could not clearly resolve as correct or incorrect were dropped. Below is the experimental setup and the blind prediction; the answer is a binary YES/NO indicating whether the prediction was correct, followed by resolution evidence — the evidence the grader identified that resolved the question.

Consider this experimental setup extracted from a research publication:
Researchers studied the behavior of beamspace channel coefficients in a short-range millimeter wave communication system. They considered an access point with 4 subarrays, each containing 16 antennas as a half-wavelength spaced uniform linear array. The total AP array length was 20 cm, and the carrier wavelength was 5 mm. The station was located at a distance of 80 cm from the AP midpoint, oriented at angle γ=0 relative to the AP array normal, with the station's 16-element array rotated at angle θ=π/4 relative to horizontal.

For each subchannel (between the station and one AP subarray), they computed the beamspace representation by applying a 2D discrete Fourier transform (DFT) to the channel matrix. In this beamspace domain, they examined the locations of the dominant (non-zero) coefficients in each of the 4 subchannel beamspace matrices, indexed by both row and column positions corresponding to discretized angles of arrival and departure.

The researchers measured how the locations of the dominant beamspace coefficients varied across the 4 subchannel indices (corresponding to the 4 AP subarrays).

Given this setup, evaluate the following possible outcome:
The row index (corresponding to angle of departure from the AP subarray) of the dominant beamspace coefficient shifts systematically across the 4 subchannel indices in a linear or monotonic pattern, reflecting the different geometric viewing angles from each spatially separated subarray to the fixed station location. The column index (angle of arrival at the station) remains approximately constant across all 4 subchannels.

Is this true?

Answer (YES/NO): NO